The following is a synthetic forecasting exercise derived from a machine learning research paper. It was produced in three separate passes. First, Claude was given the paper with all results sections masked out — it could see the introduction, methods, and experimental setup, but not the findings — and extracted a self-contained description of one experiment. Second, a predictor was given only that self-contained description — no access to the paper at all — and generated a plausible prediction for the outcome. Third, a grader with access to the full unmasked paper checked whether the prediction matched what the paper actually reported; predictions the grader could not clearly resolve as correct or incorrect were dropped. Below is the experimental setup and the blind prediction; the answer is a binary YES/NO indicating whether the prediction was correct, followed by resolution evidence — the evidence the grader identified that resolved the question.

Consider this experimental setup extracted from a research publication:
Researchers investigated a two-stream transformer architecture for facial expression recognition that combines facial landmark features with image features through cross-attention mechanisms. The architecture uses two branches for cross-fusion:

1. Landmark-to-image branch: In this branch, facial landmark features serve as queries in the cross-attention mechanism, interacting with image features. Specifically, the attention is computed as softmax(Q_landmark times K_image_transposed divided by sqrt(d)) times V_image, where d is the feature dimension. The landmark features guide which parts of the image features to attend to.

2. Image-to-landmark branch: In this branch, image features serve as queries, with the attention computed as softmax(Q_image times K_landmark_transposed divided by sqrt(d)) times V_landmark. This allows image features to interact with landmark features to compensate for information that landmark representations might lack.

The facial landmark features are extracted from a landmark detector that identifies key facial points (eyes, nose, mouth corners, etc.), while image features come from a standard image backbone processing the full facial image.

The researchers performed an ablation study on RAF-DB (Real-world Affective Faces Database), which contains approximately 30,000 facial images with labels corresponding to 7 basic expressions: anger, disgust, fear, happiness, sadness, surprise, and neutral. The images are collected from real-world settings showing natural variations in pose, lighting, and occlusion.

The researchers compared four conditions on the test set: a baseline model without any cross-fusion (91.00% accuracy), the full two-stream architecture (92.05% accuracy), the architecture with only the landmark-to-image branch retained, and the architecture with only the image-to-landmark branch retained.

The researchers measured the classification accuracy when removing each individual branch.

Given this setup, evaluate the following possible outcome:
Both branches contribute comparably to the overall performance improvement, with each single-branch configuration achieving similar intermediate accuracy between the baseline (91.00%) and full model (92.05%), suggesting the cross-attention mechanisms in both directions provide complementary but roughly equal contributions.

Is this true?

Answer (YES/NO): NO